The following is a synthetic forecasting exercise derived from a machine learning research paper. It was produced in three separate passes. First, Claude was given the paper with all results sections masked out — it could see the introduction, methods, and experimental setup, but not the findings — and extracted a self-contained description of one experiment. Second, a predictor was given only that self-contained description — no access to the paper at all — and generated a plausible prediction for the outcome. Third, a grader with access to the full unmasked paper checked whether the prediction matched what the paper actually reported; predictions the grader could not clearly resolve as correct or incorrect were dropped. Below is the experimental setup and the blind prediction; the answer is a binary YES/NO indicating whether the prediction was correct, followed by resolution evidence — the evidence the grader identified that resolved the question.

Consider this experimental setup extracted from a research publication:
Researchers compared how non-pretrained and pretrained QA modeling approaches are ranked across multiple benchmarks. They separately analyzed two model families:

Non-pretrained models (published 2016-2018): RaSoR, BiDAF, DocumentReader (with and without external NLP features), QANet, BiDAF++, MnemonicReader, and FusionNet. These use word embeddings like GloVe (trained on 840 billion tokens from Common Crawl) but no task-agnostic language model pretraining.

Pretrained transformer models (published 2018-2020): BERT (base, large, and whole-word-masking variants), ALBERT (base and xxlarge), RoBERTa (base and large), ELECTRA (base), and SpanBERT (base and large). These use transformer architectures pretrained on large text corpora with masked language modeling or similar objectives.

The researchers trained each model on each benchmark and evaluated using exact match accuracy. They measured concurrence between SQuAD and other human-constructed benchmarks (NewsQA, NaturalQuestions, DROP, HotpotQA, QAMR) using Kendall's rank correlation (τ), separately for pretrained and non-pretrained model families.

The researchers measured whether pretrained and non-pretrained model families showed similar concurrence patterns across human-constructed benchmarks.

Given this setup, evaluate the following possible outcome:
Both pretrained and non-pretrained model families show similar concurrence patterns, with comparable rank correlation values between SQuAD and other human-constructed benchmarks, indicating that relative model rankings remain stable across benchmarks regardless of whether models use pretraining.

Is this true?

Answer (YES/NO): YES